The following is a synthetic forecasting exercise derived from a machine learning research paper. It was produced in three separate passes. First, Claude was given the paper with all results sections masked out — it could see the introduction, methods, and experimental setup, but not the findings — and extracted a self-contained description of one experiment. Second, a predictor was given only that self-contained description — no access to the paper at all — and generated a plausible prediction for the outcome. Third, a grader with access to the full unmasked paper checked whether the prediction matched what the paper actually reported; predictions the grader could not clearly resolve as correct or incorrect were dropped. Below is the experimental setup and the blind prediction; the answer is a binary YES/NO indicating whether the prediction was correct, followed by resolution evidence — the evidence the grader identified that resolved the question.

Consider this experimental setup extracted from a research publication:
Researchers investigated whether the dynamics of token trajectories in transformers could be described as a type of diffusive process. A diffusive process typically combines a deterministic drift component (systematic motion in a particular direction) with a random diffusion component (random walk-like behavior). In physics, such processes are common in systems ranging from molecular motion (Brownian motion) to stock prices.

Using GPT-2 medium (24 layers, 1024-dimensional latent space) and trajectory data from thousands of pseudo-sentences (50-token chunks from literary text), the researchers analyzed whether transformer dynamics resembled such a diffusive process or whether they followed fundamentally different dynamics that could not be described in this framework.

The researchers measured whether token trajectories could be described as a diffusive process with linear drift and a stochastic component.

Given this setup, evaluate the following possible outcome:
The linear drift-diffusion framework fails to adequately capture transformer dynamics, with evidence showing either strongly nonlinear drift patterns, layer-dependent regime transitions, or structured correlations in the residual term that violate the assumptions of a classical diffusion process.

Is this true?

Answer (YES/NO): NO